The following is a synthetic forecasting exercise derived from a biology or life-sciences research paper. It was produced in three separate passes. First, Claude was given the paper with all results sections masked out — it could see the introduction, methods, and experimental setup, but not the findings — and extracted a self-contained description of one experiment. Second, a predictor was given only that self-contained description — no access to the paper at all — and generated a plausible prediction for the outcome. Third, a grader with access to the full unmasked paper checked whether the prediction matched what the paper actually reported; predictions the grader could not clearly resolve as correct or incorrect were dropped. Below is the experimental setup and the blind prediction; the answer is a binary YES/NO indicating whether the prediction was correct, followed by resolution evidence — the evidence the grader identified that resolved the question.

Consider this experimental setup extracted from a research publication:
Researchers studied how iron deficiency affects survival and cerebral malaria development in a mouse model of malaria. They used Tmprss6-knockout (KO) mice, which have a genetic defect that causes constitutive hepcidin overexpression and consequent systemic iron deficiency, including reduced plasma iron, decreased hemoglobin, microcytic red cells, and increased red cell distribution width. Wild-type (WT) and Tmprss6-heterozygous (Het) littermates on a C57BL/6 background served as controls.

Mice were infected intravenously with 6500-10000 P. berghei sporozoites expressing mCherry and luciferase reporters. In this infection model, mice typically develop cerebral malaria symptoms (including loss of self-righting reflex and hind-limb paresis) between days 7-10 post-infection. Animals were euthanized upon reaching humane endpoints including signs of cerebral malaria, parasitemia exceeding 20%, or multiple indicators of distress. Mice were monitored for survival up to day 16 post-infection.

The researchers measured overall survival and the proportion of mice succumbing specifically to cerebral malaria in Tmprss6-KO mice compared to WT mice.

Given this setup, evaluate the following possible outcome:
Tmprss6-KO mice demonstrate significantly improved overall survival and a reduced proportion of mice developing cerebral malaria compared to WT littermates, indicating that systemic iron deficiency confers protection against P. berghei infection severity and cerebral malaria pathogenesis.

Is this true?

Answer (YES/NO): YES